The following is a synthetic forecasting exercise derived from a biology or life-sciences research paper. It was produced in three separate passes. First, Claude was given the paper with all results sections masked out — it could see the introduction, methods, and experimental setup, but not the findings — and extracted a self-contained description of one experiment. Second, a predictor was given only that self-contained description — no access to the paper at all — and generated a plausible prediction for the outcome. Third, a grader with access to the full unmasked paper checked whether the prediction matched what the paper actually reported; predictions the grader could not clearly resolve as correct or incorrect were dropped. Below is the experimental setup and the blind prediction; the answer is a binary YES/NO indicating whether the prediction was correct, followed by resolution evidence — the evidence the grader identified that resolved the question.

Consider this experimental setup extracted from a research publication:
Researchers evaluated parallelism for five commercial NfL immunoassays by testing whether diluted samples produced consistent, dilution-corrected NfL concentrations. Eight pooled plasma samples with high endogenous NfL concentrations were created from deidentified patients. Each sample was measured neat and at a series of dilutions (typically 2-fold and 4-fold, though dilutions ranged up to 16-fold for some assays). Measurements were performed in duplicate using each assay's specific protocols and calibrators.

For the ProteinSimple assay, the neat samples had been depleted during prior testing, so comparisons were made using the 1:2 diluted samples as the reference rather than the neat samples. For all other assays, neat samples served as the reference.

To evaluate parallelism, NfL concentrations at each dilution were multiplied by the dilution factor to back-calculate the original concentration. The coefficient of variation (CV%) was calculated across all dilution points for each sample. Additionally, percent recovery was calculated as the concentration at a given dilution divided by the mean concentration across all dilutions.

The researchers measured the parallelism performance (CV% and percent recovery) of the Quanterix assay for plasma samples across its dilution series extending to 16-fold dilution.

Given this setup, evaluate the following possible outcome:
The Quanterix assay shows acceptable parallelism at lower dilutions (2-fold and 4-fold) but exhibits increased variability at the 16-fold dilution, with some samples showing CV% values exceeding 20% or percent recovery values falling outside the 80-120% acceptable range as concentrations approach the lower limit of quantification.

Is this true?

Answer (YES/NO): NO